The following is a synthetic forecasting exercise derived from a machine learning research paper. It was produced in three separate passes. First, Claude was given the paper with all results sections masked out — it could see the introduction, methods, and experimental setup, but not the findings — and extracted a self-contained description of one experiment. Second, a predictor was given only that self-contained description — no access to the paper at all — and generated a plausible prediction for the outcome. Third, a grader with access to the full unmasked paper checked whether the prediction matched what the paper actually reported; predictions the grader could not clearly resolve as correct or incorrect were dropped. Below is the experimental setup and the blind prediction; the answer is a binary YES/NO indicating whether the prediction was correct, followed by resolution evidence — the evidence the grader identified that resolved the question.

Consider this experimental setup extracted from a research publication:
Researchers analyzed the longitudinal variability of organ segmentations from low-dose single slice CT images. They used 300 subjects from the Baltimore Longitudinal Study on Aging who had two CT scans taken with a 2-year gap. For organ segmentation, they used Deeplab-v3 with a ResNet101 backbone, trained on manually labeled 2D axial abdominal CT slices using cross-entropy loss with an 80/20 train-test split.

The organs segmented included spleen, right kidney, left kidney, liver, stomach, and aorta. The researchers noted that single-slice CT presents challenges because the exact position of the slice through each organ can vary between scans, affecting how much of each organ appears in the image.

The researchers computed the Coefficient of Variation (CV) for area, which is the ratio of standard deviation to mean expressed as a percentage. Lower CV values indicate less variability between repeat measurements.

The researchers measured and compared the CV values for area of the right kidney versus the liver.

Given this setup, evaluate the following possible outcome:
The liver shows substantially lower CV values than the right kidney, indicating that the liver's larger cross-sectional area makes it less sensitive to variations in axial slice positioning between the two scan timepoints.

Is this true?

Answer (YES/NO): NO